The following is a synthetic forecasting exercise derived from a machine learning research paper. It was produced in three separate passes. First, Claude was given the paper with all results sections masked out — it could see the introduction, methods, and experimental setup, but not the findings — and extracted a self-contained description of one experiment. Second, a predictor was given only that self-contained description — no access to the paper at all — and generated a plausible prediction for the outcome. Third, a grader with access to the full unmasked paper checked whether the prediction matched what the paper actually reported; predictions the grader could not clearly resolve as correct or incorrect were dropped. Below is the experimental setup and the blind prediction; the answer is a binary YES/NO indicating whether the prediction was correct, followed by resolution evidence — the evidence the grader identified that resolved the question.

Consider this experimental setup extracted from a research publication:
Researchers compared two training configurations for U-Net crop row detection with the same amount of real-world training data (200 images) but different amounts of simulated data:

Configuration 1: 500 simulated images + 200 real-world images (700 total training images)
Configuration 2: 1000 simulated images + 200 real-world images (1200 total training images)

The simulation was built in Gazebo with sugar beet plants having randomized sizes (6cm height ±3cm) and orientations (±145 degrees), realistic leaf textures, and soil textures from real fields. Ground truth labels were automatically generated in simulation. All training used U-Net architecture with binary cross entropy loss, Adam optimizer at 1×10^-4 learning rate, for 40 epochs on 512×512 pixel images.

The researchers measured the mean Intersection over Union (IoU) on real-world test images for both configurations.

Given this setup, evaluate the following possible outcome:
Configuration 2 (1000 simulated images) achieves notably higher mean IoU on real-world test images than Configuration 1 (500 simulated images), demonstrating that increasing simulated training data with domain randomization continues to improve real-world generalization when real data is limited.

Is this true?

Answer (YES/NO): NO